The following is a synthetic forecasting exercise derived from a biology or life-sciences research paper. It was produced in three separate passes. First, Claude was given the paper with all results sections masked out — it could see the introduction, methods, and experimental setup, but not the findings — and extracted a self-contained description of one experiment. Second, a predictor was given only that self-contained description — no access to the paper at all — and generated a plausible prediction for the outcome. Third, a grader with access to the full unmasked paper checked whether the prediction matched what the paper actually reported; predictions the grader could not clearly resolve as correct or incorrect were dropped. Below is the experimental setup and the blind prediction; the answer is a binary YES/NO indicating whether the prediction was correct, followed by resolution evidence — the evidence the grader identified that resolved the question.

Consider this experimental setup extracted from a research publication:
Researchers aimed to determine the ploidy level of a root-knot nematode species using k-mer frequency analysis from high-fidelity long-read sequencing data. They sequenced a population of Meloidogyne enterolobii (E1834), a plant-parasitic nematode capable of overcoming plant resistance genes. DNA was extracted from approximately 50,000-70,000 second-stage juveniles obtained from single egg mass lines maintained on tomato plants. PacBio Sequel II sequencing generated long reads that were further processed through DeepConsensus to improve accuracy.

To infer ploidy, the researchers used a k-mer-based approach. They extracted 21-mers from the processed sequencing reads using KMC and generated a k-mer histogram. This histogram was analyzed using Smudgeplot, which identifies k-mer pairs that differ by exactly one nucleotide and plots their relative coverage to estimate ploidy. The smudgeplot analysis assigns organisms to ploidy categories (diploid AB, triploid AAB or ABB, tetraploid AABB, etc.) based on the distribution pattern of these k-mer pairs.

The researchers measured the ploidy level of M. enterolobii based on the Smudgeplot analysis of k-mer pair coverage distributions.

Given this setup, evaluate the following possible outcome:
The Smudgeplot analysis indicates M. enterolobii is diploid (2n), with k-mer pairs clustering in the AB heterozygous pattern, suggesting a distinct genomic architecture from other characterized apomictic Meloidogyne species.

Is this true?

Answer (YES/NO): NO